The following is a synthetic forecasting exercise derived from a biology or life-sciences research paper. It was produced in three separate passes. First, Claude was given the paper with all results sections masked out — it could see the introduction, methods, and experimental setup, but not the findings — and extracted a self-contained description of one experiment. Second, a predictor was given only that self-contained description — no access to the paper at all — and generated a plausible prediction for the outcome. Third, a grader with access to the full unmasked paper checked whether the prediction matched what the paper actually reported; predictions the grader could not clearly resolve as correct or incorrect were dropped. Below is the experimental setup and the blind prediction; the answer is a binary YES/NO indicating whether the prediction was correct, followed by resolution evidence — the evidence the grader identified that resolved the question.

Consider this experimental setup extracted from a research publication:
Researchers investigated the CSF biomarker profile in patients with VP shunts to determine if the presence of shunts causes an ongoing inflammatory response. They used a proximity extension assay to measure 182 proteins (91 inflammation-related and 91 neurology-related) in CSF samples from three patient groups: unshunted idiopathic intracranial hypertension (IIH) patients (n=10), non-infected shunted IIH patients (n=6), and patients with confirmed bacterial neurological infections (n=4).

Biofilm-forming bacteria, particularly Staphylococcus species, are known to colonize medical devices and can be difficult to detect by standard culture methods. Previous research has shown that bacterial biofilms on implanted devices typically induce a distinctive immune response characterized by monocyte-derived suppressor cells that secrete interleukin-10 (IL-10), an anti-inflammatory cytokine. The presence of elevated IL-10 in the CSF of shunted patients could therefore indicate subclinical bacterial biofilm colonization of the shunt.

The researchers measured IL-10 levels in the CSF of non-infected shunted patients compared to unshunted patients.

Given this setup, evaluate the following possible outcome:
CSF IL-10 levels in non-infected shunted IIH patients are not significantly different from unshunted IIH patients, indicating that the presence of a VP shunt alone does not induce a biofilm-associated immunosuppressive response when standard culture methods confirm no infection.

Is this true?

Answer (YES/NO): YES